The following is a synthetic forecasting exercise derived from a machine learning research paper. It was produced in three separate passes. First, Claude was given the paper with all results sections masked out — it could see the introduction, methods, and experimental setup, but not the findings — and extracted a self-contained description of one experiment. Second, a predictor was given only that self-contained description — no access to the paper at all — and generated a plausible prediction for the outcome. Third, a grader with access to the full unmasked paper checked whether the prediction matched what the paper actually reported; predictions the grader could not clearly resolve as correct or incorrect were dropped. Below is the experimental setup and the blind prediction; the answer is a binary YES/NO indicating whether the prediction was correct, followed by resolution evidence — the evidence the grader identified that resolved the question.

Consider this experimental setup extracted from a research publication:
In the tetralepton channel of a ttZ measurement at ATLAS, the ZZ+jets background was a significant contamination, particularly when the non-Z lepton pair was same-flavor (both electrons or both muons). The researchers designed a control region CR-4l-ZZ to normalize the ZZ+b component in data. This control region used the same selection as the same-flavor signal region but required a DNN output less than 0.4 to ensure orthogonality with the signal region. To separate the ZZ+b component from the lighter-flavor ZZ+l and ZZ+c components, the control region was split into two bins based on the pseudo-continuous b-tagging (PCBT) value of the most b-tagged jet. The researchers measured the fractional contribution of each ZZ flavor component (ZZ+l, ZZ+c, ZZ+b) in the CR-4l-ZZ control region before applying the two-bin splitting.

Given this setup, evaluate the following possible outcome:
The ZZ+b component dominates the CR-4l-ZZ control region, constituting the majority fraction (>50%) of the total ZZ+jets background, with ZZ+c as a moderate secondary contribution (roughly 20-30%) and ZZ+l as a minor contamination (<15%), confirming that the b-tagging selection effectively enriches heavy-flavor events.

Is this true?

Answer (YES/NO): NO